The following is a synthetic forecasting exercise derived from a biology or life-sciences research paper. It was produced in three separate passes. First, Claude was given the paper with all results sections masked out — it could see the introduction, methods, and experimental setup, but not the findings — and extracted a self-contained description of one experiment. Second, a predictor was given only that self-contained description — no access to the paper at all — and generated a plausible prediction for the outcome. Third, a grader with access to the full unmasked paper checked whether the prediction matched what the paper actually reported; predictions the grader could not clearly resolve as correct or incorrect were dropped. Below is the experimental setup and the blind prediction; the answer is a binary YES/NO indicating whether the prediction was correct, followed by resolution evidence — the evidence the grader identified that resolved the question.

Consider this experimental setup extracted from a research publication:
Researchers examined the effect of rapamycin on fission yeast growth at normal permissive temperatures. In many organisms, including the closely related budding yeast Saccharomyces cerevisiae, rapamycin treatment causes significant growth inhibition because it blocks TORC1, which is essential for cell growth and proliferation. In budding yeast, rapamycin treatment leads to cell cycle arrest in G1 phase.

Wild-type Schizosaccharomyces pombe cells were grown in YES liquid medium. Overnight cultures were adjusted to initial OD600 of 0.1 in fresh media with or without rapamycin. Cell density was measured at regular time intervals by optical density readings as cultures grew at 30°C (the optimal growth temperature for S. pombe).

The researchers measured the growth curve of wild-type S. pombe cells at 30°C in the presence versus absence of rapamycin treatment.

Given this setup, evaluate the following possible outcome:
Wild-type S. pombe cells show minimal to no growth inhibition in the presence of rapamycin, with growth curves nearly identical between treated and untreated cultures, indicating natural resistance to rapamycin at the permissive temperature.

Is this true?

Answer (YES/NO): YES